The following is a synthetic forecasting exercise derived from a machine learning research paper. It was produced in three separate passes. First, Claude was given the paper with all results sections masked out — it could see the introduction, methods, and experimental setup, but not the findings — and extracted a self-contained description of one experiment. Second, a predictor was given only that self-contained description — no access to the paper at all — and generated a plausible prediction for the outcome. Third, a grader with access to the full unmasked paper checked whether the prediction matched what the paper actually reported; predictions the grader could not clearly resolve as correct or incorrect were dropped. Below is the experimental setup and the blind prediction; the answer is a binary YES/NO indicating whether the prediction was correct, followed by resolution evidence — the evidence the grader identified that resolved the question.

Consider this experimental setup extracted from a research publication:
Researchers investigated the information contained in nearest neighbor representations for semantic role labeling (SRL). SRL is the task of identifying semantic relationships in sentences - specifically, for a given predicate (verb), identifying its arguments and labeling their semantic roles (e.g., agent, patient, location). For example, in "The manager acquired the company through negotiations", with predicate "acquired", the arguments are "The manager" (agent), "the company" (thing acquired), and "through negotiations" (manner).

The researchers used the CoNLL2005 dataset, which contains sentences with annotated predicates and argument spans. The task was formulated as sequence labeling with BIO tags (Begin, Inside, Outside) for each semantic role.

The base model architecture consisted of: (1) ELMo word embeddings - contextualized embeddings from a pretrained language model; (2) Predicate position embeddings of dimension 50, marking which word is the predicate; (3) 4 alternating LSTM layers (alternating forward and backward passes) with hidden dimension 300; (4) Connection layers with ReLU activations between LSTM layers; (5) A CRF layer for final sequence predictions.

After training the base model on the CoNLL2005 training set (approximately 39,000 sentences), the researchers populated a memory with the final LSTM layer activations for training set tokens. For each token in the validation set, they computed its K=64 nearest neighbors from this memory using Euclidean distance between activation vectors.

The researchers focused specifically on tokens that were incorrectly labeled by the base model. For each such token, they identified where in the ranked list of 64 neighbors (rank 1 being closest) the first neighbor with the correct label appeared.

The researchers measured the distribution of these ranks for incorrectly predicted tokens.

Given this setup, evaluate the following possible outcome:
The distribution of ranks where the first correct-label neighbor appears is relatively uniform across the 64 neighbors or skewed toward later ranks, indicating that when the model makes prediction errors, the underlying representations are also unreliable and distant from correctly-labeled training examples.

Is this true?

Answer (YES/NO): NO